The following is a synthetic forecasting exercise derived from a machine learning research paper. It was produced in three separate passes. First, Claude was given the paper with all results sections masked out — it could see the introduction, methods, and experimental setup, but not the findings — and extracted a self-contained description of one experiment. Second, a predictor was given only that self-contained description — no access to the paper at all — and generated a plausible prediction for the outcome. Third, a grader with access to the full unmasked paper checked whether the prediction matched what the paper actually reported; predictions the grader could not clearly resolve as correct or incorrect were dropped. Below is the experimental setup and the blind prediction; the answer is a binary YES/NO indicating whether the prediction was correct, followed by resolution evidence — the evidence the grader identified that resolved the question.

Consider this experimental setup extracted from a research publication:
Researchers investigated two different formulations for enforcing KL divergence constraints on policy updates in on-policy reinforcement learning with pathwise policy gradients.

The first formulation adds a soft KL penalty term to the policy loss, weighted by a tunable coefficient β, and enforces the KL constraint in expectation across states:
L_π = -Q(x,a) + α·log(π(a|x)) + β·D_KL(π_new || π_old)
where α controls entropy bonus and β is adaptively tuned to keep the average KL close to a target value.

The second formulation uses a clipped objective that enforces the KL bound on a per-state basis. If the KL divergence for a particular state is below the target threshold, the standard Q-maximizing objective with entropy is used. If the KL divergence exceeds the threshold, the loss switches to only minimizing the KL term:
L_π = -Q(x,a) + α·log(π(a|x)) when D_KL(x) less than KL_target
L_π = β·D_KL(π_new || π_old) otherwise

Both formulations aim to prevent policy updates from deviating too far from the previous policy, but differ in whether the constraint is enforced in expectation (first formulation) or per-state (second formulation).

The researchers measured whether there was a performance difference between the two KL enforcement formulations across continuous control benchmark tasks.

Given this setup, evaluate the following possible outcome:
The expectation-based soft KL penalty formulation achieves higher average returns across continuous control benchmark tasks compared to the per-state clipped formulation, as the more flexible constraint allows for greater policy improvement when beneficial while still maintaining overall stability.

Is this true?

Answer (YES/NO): NO